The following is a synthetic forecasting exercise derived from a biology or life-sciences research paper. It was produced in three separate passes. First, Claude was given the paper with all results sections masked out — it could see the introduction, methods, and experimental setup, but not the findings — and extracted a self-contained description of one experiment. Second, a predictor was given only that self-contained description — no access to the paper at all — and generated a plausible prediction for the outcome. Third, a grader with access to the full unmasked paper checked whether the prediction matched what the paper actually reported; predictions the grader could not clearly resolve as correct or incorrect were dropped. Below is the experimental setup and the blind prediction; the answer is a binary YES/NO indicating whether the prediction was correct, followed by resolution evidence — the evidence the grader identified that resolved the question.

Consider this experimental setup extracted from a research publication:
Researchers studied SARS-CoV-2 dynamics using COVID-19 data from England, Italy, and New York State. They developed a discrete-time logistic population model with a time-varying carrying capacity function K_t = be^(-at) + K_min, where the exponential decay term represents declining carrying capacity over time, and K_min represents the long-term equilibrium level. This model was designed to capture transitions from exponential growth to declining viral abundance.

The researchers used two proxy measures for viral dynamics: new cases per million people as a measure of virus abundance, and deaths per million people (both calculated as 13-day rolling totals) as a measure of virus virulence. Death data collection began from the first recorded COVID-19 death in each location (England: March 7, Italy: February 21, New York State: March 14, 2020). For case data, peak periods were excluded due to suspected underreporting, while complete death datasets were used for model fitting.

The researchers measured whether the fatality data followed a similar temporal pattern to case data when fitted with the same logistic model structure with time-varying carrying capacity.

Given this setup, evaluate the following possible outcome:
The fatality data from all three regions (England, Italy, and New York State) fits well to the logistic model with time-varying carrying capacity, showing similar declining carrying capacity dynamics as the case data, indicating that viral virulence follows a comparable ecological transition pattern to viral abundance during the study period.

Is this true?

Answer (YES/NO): YES